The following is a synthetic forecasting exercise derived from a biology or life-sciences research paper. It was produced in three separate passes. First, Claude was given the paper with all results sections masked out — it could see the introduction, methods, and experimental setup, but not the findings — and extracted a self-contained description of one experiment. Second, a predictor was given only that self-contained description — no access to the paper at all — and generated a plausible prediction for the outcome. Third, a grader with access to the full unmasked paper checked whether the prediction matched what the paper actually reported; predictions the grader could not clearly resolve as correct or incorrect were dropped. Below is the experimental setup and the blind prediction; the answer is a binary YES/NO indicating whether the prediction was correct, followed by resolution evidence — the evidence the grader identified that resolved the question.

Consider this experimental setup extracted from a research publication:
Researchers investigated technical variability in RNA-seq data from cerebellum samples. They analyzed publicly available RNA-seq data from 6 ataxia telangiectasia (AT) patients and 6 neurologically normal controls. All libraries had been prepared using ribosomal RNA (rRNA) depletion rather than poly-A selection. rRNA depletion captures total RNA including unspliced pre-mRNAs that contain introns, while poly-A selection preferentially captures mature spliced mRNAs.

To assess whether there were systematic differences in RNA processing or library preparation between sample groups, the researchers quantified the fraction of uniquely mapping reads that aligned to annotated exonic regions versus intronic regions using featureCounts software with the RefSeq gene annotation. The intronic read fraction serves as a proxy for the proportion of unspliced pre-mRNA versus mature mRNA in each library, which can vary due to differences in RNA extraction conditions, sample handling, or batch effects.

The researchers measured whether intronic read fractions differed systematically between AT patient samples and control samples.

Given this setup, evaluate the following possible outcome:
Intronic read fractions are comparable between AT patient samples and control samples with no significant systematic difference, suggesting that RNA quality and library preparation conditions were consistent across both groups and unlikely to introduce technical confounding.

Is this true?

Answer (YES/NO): NO